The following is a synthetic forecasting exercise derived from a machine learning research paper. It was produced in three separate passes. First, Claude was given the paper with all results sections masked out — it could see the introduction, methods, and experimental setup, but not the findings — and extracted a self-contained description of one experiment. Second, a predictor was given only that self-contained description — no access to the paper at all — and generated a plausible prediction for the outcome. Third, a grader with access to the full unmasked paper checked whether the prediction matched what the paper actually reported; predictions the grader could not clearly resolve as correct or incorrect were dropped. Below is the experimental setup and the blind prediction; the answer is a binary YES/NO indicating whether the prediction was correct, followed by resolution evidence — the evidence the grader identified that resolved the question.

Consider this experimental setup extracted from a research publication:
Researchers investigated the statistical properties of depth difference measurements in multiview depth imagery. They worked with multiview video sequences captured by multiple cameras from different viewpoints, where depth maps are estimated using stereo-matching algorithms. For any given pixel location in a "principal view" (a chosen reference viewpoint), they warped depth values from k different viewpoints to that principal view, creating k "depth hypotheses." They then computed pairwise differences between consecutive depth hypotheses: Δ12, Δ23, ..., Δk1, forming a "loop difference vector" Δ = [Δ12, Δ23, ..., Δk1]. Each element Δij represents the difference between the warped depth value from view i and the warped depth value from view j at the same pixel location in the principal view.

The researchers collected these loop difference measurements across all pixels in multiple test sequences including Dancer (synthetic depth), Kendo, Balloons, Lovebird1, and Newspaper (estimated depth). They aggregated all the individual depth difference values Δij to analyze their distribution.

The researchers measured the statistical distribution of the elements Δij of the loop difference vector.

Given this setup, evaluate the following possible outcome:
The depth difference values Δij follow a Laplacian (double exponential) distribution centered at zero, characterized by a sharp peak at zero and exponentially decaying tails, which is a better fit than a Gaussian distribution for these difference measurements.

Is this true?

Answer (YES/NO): NO